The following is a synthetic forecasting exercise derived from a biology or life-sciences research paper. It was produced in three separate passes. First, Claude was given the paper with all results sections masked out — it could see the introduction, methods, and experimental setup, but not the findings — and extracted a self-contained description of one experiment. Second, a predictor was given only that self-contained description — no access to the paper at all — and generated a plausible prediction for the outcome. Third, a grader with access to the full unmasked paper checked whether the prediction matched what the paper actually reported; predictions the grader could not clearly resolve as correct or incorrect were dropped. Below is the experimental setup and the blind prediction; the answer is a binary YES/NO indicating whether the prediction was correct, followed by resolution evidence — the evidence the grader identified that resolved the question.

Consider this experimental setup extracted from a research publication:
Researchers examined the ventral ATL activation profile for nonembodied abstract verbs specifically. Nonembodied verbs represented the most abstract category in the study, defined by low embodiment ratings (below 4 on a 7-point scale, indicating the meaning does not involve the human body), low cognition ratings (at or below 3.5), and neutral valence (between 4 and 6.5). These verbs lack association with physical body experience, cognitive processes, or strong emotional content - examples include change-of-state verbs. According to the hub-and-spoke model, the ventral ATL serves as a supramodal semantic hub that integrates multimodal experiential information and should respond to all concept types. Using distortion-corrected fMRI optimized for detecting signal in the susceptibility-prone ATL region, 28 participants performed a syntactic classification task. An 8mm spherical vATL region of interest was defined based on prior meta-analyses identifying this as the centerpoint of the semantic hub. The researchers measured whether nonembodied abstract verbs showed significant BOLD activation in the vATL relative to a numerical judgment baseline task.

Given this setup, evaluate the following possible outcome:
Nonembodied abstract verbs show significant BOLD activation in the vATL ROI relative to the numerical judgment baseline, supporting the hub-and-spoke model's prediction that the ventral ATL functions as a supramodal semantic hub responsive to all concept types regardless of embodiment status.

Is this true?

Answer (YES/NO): YES